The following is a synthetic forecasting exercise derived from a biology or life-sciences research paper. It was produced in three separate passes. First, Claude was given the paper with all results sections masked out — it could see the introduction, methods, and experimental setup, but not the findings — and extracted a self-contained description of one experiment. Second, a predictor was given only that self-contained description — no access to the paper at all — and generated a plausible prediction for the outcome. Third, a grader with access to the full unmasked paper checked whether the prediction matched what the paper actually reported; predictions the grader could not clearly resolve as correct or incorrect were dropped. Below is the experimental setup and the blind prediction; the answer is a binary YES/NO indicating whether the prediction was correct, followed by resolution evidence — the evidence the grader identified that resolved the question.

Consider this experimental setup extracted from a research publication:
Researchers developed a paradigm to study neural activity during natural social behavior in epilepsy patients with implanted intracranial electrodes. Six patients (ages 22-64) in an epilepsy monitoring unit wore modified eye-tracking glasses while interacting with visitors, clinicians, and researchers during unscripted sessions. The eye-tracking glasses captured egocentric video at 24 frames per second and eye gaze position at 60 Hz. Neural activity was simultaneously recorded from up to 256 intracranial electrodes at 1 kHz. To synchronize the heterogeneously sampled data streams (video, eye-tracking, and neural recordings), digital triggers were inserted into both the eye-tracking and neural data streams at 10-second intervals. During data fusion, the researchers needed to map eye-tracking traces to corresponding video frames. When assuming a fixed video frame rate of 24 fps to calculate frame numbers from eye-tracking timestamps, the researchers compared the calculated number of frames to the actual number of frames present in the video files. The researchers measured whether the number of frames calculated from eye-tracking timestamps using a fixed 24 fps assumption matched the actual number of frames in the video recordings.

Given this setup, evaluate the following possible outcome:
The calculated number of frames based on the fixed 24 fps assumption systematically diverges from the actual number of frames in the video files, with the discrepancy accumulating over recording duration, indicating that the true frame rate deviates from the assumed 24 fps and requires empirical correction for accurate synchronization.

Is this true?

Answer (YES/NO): YES